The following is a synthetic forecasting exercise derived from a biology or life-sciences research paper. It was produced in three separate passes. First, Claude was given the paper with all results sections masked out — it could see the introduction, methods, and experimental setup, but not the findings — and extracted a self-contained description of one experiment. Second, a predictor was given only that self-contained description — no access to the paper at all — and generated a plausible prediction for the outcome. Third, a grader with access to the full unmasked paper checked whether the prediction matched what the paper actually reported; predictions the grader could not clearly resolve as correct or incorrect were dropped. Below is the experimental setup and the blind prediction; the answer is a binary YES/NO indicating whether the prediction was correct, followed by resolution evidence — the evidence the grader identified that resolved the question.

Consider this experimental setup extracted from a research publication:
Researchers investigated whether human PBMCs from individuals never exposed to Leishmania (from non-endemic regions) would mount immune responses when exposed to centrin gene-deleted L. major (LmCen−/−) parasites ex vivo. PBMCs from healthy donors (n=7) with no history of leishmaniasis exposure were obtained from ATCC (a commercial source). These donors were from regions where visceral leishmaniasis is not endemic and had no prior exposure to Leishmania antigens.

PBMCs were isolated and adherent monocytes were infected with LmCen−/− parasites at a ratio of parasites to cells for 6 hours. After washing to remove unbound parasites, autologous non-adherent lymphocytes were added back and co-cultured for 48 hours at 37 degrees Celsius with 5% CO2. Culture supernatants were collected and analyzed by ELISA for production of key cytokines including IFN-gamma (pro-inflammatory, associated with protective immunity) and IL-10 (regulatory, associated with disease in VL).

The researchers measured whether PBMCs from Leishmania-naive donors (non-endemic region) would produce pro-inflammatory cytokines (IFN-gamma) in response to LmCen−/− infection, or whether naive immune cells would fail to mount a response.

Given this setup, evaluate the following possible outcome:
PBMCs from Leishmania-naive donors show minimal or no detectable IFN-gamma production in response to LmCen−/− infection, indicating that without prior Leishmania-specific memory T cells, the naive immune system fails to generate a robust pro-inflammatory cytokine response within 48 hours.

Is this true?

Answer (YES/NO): NO